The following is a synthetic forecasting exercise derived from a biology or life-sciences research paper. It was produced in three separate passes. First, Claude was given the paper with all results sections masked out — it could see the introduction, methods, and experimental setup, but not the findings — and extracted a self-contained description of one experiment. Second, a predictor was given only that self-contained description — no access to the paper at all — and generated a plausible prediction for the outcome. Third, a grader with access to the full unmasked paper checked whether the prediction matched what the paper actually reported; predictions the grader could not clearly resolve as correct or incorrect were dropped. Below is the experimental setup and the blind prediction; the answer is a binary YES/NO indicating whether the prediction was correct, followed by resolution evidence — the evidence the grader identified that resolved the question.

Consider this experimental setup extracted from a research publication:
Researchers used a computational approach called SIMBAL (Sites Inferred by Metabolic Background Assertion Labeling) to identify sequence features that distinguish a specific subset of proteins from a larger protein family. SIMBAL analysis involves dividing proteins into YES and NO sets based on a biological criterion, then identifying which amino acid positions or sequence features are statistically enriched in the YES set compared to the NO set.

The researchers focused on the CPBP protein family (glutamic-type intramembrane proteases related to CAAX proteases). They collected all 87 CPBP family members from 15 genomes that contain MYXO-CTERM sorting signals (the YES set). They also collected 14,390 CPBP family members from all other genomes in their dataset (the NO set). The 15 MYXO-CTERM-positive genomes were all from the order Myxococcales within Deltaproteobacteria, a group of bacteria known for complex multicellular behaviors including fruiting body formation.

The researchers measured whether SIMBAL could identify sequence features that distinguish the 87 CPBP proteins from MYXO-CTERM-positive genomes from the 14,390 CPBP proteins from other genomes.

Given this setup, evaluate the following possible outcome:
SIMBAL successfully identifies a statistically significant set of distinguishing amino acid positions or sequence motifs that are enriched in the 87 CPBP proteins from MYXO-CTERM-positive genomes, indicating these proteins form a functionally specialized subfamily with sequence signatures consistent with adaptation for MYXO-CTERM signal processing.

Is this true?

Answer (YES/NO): NO